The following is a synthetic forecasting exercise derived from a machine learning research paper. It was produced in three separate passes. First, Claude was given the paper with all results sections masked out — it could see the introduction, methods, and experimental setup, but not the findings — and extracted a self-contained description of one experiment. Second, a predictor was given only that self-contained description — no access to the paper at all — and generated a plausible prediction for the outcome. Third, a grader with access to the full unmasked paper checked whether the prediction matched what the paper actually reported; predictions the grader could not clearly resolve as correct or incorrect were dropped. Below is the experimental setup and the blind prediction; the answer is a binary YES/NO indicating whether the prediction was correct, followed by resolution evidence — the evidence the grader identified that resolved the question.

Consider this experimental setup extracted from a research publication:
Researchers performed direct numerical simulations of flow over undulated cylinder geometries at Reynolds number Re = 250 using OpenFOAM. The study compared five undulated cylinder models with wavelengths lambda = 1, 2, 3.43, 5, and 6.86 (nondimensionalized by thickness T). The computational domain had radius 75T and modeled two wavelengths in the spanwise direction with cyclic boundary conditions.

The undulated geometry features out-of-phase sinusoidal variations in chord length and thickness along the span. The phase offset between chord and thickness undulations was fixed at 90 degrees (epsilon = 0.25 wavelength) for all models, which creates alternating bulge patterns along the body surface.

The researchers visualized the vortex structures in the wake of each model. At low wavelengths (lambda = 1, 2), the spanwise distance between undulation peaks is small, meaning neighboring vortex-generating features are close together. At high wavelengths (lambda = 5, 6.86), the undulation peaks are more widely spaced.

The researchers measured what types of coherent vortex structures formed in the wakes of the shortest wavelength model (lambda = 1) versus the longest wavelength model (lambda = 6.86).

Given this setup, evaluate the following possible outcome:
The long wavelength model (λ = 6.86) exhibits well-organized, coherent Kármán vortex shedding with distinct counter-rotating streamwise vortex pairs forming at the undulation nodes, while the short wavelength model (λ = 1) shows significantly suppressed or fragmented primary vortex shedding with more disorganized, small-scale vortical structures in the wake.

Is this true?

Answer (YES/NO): NO